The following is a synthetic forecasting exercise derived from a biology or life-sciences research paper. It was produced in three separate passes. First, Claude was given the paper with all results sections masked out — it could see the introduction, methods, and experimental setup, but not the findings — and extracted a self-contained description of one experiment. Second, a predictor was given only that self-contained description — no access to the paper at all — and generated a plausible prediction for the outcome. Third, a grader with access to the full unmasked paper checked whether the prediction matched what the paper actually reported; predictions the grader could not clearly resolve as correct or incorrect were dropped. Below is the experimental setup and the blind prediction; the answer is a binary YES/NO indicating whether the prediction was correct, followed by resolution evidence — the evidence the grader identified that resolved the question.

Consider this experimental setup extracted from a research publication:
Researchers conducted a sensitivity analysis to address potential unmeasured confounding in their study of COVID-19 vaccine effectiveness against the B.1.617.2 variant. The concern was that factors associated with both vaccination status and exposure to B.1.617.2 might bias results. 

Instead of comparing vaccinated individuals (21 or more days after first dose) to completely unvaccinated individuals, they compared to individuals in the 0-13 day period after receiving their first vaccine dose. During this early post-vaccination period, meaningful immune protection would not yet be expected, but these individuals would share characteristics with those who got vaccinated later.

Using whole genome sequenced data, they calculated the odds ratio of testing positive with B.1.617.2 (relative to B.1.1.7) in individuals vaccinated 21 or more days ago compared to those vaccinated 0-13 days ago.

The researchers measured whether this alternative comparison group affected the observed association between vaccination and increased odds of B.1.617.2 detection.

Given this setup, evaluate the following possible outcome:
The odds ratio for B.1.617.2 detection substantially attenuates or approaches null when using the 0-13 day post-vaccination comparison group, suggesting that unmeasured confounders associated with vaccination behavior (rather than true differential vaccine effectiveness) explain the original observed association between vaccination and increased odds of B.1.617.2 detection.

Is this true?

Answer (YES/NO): NO